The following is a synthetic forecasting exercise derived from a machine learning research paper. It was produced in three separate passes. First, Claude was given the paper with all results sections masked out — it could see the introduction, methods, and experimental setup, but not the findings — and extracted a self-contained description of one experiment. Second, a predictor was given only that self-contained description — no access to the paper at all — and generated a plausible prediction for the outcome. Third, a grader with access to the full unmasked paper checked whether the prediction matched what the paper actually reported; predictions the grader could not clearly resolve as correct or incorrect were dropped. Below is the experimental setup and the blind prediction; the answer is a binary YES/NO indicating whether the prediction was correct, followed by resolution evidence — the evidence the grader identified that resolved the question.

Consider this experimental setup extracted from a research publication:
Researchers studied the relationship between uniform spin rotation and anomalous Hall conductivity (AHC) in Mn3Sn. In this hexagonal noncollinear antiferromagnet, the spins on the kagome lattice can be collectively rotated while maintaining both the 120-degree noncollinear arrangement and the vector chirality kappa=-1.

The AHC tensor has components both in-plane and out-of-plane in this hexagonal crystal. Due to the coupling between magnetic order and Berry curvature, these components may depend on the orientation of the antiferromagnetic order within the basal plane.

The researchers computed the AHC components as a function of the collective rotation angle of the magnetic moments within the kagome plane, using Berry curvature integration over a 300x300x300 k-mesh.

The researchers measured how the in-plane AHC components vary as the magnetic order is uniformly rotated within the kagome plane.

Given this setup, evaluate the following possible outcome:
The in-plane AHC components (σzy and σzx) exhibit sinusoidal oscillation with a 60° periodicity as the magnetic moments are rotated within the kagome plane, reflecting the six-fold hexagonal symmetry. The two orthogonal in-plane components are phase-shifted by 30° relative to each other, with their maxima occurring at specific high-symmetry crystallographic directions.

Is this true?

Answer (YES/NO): NO